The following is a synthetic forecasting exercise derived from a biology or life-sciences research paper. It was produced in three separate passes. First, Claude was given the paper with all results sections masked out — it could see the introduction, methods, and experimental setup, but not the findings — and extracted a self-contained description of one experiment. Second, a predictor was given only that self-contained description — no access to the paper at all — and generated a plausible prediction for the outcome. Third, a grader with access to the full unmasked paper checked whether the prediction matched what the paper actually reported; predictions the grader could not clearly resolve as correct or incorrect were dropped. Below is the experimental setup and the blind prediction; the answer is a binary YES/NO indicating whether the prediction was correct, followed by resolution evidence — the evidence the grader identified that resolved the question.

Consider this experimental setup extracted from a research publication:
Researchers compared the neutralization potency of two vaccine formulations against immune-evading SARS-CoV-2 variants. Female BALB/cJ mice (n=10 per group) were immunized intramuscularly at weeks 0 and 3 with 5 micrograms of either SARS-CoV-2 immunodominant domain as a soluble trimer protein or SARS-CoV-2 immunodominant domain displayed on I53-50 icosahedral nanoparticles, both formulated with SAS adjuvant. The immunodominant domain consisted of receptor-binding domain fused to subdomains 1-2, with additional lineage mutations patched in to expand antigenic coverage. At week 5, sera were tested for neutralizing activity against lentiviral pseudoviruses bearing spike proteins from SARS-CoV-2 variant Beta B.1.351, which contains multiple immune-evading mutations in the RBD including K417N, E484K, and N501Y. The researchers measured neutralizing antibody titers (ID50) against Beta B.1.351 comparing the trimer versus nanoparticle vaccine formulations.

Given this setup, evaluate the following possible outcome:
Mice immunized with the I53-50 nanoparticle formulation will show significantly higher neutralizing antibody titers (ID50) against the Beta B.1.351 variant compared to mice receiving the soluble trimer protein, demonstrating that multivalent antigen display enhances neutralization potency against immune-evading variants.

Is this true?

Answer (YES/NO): YES